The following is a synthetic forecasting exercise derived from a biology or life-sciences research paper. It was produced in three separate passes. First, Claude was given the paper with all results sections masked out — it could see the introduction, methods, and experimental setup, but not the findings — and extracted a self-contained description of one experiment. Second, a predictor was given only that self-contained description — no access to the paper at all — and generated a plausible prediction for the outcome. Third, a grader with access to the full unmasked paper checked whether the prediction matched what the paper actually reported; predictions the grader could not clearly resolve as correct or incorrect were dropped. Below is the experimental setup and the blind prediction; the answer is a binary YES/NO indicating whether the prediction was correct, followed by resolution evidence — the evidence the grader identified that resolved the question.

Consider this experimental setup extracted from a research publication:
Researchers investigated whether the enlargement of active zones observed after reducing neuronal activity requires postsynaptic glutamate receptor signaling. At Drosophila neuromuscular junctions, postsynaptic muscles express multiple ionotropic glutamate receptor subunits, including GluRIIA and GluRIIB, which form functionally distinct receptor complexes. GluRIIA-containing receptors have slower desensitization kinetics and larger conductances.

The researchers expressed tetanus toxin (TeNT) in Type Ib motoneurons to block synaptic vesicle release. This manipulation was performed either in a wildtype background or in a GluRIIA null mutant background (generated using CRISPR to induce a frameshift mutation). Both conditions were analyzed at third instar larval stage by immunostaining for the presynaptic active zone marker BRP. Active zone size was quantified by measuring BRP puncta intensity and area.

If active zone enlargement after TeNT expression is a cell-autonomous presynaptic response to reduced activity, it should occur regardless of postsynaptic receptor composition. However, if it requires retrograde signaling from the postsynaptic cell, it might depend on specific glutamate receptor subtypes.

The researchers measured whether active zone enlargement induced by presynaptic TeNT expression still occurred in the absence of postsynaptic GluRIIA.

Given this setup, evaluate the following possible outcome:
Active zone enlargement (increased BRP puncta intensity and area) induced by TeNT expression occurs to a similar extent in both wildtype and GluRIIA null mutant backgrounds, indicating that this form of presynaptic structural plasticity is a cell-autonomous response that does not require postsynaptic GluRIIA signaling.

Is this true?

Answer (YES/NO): NO